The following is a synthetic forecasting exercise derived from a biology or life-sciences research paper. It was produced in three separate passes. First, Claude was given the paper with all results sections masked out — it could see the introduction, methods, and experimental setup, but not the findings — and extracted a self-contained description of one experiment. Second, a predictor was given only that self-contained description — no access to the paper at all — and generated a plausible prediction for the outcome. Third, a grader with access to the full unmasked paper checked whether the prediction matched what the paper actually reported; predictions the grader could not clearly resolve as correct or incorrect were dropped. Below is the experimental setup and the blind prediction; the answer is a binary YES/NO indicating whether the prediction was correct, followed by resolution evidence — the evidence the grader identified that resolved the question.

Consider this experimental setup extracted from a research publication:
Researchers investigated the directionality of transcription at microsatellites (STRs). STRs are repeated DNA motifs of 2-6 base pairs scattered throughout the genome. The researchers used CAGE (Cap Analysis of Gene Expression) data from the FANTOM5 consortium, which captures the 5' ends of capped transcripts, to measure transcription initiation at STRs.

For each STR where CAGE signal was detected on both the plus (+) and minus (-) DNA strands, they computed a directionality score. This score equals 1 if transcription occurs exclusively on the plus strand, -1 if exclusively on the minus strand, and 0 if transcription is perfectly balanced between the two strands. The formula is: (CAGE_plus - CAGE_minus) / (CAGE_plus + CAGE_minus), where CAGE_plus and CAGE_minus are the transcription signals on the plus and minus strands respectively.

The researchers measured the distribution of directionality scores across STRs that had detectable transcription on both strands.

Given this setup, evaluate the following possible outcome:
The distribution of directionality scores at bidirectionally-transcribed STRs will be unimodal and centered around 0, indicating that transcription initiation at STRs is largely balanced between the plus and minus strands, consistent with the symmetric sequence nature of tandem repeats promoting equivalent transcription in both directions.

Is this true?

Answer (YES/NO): NO